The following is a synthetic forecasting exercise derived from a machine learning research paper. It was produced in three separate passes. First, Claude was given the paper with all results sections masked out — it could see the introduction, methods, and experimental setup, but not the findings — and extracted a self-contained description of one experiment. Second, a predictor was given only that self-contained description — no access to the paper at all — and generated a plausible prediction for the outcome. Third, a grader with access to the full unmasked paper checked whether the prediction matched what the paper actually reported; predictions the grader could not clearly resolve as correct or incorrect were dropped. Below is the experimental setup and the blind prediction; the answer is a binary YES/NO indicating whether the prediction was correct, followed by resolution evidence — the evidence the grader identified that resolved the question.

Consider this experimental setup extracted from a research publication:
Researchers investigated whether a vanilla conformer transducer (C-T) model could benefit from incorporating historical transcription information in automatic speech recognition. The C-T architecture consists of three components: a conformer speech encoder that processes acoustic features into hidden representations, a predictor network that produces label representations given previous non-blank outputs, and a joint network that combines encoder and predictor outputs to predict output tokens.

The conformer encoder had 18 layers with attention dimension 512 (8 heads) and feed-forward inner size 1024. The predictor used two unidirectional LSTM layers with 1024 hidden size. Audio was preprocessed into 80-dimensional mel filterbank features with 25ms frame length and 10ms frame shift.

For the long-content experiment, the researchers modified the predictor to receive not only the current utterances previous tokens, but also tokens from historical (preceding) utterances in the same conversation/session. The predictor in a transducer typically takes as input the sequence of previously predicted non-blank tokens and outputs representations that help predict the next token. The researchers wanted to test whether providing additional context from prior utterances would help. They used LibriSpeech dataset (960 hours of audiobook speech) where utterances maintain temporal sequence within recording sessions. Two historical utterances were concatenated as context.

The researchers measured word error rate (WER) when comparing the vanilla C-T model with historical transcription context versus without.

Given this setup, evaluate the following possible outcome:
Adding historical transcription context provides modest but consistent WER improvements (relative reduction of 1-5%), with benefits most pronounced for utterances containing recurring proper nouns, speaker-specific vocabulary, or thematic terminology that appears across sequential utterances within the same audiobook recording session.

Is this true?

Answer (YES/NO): NO